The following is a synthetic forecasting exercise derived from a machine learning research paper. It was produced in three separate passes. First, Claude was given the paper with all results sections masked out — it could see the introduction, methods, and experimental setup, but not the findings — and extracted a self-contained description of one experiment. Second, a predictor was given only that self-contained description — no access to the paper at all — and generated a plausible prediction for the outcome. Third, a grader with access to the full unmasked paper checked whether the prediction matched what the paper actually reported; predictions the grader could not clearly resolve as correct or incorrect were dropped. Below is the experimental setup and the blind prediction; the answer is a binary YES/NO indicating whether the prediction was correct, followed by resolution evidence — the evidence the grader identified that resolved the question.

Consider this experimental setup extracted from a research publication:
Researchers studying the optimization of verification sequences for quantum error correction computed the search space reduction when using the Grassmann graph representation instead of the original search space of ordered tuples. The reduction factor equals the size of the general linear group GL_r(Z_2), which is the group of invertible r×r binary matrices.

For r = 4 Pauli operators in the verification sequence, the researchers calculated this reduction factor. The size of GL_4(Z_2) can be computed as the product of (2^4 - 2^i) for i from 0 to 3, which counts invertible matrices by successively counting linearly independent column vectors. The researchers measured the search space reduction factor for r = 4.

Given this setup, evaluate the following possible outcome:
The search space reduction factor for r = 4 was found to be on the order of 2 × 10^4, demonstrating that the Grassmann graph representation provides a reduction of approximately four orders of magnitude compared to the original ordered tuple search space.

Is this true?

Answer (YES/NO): YES